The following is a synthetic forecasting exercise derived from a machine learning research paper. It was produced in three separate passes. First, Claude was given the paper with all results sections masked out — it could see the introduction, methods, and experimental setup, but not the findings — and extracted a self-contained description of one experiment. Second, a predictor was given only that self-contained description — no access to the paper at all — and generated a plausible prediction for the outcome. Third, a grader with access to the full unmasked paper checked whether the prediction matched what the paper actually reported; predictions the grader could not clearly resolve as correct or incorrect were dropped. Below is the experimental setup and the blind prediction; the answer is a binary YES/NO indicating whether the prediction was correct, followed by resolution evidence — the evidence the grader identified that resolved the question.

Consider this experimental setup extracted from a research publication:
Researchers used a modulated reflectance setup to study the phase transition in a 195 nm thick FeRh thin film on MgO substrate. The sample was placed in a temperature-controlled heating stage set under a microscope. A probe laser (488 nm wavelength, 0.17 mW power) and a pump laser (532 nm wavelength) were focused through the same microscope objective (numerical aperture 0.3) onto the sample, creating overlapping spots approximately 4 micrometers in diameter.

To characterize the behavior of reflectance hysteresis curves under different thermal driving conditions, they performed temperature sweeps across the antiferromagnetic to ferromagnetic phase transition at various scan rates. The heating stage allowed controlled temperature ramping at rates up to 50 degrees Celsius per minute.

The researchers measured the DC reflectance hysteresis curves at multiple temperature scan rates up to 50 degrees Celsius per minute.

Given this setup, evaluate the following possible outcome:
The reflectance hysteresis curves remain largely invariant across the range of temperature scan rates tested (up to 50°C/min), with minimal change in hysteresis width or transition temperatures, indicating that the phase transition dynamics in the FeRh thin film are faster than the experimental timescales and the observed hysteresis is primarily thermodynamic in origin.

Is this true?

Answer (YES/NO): YES